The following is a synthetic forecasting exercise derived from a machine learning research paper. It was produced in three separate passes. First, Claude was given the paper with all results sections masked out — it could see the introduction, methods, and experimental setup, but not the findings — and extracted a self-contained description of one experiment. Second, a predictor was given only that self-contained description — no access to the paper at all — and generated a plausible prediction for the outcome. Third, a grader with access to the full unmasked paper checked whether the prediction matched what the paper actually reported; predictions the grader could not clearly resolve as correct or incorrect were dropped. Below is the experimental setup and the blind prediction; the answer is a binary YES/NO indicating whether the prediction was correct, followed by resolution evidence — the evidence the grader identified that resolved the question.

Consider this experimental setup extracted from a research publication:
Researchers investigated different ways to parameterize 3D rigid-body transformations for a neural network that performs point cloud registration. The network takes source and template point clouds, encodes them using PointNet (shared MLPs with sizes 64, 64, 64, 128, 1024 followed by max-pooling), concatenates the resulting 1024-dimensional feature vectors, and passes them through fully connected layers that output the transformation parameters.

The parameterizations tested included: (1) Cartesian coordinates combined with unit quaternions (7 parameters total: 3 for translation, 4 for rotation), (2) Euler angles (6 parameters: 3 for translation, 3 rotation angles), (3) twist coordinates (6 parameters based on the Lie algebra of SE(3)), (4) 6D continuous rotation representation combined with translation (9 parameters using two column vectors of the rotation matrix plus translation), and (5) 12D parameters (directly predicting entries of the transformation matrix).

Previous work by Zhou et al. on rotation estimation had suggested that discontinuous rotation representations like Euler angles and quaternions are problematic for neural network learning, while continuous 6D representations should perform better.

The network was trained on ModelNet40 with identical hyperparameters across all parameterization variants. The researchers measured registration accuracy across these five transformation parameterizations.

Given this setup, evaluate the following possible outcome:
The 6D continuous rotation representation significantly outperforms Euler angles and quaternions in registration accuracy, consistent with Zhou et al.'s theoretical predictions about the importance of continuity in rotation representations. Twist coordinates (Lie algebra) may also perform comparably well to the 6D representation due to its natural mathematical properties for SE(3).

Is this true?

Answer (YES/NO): NO